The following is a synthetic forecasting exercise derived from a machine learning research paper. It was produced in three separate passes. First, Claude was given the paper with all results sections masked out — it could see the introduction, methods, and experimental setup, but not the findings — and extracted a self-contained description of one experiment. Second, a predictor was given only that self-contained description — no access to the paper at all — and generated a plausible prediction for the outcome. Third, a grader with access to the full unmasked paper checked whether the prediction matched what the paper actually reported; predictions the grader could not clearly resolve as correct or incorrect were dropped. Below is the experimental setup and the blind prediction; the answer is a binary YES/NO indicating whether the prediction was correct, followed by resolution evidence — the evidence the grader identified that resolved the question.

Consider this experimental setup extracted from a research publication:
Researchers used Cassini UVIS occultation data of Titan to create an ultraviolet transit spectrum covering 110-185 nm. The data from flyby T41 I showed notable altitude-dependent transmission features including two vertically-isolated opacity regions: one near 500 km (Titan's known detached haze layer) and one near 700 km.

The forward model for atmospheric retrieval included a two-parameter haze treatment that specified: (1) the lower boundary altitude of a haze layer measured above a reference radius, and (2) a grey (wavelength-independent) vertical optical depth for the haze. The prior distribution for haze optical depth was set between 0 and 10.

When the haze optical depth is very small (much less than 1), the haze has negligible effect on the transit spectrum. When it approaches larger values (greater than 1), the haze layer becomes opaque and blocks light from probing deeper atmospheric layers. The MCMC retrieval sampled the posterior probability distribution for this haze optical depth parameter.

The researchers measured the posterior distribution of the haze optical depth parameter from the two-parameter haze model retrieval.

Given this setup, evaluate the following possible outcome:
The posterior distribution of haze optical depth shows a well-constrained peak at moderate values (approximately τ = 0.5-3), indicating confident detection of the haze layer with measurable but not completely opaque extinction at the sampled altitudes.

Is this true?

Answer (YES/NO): NO